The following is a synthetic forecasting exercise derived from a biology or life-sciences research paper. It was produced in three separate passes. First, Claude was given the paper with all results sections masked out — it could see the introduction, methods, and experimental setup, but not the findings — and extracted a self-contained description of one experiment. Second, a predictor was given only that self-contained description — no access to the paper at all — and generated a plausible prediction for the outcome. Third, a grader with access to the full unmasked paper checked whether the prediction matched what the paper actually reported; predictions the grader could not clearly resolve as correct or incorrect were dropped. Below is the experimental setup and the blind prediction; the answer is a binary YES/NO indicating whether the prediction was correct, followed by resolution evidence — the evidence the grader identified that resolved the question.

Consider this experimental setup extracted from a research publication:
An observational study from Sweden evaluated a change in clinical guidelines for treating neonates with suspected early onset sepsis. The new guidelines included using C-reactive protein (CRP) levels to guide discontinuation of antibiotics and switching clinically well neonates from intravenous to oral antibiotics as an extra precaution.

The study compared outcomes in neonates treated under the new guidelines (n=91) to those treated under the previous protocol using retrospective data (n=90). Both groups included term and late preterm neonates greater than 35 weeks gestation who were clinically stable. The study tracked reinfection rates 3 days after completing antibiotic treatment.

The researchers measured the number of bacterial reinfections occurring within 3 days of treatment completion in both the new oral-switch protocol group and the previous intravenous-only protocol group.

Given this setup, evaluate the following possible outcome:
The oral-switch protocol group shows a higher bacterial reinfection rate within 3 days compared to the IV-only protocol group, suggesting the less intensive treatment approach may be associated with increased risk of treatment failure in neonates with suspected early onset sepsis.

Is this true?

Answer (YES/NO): NO